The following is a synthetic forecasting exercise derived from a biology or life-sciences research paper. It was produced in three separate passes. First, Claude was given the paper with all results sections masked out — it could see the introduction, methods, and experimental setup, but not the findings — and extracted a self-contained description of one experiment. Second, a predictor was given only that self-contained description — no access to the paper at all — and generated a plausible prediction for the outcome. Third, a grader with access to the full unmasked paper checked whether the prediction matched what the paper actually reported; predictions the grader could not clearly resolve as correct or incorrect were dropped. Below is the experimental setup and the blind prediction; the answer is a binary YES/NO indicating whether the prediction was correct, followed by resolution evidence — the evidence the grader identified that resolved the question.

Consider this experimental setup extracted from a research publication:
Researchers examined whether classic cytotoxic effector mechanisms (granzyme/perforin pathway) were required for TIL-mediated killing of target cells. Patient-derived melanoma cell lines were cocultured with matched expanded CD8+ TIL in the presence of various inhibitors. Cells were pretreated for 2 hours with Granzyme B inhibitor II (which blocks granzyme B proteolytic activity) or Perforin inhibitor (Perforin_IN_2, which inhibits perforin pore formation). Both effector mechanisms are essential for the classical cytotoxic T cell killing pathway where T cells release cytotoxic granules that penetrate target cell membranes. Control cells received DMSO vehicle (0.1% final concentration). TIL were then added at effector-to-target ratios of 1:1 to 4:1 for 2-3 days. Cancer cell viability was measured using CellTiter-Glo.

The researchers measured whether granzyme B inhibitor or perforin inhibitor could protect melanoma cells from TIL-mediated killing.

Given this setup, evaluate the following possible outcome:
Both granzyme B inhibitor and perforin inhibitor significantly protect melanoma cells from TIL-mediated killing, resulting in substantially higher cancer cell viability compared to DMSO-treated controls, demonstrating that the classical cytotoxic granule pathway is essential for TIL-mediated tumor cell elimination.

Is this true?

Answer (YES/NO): NO